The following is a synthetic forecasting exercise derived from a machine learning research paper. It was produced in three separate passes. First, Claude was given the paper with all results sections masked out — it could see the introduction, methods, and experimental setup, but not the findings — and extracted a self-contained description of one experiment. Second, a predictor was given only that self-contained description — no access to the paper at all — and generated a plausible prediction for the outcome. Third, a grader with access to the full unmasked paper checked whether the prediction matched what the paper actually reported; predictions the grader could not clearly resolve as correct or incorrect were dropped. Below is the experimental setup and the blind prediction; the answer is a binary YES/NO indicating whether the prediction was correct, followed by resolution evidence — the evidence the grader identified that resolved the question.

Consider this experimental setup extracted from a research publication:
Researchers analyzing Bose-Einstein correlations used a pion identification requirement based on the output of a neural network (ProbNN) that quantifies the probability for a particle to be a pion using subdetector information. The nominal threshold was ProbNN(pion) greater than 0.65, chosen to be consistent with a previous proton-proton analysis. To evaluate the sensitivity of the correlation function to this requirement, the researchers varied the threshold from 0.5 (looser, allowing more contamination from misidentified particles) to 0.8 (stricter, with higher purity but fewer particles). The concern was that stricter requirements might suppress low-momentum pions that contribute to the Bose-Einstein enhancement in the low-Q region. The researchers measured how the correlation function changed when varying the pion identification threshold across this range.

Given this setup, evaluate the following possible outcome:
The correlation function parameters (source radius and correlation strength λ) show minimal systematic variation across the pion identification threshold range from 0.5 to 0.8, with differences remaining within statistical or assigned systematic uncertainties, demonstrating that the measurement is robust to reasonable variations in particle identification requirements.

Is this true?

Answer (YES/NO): YES